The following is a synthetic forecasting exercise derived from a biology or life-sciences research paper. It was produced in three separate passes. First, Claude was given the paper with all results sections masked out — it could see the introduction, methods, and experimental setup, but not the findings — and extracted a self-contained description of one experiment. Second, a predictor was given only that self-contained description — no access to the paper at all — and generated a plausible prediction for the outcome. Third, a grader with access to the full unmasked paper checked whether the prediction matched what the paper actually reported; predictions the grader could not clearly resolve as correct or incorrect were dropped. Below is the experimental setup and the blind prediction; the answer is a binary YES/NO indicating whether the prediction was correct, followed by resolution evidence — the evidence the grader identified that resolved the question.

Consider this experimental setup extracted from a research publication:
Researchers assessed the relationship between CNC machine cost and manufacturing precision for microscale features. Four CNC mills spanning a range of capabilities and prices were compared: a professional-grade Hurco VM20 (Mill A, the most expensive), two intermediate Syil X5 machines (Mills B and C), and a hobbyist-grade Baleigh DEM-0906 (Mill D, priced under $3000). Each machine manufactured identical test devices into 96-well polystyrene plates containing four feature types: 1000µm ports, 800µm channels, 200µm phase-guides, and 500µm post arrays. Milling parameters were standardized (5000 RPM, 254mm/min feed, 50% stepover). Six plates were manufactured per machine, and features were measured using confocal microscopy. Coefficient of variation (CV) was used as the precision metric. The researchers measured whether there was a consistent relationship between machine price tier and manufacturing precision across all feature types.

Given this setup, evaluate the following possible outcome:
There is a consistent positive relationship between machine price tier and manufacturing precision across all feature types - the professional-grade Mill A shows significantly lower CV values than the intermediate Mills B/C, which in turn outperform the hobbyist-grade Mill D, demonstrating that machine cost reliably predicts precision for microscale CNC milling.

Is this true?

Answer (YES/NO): NO